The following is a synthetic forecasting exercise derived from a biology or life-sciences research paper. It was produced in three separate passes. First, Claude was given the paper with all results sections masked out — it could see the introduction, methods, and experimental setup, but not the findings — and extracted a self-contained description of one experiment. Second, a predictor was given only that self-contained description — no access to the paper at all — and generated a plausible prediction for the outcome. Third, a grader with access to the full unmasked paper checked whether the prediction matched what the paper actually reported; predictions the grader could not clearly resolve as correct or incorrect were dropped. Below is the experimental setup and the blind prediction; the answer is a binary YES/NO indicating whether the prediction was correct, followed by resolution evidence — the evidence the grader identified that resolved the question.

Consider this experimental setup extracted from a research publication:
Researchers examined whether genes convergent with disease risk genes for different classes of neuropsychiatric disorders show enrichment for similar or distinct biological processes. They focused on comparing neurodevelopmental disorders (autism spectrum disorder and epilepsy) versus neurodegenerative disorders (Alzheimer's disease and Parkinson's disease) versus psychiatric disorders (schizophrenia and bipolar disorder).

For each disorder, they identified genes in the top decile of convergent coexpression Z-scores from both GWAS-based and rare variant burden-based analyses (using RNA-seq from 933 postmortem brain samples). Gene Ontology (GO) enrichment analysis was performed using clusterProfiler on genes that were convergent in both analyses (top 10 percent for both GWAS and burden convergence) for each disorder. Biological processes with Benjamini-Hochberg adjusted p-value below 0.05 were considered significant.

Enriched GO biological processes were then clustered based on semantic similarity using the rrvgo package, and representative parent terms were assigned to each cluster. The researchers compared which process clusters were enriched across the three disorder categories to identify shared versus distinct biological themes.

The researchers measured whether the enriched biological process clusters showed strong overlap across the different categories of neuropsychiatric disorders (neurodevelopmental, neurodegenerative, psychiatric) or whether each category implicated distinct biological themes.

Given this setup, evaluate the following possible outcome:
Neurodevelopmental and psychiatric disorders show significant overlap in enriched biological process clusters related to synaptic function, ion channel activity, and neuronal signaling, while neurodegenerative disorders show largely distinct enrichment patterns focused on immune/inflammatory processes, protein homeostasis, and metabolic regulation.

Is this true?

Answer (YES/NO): NO